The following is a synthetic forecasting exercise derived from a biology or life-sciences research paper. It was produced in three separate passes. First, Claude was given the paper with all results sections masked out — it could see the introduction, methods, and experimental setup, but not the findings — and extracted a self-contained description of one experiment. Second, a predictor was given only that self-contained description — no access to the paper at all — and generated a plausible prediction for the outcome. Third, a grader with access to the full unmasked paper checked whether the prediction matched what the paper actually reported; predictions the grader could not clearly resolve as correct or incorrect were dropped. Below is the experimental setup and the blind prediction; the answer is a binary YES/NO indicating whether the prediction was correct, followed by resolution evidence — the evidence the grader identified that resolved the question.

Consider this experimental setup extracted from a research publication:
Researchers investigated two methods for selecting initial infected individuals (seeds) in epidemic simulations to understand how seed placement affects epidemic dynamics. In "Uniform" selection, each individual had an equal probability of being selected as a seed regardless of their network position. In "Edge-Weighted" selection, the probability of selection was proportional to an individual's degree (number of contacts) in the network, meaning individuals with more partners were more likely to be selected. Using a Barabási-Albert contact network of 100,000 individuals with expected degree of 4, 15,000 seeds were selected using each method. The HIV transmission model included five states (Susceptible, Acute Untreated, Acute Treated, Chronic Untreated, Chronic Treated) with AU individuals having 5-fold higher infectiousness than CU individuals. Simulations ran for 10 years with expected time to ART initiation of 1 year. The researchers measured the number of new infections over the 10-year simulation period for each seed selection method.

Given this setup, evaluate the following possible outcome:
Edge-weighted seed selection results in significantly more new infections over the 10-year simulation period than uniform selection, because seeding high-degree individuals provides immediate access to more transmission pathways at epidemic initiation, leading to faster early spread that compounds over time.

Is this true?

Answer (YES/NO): NO